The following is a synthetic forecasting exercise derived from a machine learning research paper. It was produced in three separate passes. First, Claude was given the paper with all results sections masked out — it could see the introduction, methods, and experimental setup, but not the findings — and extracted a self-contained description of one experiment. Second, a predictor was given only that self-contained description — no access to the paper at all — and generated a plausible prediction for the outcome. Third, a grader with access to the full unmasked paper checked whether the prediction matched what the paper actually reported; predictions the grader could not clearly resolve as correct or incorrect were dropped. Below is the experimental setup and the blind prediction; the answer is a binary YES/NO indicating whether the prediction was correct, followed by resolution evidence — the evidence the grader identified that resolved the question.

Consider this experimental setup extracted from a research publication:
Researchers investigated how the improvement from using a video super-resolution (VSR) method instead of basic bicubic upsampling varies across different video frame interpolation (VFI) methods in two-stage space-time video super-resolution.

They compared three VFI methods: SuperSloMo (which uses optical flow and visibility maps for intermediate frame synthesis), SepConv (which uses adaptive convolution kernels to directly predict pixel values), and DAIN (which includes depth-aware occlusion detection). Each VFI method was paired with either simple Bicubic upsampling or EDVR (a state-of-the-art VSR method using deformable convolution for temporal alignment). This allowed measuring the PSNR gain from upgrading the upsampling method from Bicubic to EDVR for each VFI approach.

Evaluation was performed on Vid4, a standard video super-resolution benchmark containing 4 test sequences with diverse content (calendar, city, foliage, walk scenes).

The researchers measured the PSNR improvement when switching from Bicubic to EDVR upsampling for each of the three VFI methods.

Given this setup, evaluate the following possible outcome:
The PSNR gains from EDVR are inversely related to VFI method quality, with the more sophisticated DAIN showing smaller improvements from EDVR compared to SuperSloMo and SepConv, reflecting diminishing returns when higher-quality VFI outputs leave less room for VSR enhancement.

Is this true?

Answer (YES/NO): NO